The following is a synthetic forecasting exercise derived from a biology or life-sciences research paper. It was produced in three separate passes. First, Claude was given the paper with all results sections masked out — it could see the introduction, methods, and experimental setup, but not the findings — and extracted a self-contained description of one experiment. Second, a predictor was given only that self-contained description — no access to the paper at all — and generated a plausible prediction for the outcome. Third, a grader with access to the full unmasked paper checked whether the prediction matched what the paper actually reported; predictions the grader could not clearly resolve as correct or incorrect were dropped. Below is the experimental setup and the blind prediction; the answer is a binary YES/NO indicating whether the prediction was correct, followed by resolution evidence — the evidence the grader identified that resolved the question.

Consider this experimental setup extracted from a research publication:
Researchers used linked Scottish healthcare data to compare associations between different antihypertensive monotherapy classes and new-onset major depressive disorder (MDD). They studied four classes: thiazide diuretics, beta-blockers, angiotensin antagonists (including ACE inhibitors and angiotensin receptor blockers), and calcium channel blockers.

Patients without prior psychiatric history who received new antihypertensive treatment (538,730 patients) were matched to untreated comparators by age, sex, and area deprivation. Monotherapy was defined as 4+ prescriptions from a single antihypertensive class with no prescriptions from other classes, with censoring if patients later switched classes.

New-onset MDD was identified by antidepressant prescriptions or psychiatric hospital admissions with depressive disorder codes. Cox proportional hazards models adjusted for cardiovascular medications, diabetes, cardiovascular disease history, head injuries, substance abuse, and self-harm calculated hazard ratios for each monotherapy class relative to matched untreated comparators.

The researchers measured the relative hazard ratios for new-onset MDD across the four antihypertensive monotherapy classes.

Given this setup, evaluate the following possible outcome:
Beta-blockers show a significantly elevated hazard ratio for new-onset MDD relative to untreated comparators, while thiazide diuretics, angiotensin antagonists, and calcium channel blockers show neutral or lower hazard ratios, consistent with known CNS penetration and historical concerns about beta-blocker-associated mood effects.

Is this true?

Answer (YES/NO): NO